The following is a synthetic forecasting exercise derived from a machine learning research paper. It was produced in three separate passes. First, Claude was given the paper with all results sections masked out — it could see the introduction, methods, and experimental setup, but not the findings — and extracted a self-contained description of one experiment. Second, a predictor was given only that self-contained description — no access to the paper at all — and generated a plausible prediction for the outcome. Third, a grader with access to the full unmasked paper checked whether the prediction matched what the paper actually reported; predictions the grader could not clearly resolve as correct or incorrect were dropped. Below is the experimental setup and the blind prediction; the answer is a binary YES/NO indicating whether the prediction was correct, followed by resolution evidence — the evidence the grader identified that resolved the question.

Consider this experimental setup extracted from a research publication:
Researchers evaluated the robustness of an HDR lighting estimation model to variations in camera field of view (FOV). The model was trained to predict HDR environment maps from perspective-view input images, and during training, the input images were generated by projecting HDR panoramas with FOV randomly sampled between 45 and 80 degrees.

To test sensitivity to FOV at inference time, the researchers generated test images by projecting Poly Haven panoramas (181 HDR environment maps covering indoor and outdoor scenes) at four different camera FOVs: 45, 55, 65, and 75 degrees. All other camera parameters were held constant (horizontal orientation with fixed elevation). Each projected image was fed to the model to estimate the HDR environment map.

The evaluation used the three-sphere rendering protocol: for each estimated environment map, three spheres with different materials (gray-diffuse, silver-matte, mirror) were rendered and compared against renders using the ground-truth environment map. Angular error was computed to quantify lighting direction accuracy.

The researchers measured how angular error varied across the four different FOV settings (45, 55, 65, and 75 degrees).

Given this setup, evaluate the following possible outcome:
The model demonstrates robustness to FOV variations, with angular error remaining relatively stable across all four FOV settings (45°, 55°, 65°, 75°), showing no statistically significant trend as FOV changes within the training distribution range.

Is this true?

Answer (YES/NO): YES